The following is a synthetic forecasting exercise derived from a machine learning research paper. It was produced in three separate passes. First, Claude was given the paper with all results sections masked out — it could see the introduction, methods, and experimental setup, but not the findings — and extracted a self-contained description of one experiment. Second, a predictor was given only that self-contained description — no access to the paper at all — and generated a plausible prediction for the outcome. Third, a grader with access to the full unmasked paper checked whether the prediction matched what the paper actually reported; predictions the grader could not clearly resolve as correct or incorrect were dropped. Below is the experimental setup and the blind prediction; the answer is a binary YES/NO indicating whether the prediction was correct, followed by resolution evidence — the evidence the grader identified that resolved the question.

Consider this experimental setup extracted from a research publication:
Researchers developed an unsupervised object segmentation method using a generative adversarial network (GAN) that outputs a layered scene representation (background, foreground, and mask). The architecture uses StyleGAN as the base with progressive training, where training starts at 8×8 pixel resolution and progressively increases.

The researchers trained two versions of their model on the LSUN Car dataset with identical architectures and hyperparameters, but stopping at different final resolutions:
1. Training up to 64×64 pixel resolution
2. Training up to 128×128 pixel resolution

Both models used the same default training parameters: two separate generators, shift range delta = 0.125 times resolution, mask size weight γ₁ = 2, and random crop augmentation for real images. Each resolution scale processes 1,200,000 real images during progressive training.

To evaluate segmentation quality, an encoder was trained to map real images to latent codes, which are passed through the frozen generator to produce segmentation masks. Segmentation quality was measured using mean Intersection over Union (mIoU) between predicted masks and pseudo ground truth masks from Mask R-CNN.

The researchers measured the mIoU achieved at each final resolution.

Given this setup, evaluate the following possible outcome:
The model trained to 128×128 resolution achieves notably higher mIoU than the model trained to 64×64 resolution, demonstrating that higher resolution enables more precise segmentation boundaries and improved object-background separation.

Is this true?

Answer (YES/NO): NO